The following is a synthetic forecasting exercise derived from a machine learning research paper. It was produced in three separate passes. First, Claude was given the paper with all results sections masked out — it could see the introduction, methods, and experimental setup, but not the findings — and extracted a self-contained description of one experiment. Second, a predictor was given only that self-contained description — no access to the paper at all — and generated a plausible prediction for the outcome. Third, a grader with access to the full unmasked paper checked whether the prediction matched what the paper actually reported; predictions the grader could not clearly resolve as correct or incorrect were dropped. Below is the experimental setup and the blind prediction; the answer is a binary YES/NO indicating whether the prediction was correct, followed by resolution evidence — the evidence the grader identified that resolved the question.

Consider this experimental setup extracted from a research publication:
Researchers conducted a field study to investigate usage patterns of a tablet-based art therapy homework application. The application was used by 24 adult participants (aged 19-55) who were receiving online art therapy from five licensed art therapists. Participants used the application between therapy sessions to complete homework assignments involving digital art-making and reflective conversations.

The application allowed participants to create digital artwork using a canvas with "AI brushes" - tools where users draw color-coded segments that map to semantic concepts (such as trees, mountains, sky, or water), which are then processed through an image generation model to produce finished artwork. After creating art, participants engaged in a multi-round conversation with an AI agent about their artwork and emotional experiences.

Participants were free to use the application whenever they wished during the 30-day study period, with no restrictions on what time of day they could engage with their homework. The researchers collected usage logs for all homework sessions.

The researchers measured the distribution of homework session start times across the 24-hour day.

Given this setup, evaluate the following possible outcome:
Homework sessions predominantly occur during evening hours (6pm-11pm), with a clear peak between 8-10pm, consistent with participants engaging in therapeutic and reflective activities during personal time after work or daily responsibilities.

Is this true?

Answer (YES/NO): NO